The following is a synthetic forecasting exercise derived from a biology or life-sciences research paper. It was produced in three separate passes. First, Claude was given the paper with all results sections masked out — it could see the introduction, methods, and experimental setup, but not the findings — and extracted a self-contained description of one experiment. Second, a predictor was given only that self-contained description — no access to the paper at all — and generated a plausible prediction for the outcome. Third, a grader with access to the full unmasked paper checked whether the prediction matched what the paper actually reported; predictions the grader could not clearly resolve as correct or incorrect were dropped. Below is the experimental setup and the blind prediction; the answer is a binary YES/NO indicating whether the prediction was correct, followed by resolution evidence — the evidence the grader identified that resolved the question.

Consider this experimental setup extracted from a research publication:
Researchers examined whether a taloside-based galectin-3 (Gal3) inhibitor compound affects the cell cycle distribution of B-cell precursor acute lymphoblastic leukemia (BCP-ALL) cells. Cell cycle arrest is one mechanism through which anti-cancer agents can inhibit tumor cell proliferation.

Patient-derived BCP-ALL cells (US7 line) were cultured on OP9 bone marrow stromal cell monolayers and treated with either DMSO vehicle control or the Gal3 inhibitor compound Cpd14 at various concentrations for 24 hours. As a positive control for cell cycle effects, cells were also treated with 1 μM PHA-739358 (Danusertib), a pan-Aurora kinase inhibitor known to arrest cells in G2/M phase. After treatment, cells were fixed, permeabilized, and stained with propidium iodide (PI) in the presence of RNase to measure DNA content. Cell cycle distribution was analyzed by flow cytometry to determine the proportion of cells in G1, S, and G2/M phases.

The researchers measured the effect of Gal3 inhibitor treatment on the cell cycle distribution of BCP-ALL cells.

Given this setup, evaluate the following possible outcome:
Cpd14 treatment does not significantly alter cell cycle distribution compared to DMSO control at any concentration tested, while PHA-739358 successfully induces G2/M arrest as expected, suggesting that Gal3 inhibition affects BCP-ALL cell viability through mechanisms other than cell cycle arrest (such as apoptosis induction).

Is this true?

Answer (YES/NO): NO